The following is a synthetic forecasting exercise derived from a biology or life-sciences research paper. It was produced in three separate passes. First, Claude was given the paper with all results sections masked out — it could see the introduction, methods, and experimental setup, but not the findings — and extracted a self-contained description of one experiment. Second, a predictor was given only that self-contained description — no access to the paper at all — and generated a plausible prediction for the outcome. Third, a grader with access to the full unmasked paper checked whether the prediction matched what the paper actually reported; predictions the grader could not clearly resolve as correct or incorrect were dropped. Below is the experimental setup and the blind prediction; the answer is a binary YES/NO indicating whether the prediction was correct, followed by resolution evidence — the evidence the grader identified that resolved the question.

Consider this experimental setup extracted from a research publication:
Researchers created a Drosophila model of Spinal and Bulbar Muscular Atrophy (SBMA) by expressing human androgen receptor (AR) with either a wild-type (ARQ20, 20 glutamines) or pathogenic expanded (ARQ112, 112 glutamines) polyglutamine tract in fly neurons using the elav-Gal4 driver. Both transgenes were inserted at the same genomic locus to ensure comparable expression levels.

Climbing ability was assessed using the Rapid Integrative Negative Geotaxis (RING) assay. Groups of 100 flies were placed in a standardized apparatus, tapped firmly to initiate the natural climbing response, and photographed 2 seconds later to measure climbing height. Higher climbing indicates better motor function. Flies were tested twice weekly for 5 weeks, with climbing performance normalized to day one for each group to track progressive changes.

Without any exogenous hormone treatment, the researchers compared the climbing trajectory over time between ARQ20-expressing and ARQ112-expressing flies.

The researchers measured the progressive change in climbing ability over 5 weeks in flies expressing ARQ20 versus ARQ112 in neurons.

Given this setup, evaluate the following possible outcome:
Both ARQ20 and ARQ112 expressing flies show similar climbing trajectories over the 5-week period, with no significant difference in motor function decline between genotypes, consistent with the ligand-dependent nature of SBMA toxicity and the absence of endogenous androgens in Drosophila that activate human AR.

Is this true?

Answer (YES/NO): NO